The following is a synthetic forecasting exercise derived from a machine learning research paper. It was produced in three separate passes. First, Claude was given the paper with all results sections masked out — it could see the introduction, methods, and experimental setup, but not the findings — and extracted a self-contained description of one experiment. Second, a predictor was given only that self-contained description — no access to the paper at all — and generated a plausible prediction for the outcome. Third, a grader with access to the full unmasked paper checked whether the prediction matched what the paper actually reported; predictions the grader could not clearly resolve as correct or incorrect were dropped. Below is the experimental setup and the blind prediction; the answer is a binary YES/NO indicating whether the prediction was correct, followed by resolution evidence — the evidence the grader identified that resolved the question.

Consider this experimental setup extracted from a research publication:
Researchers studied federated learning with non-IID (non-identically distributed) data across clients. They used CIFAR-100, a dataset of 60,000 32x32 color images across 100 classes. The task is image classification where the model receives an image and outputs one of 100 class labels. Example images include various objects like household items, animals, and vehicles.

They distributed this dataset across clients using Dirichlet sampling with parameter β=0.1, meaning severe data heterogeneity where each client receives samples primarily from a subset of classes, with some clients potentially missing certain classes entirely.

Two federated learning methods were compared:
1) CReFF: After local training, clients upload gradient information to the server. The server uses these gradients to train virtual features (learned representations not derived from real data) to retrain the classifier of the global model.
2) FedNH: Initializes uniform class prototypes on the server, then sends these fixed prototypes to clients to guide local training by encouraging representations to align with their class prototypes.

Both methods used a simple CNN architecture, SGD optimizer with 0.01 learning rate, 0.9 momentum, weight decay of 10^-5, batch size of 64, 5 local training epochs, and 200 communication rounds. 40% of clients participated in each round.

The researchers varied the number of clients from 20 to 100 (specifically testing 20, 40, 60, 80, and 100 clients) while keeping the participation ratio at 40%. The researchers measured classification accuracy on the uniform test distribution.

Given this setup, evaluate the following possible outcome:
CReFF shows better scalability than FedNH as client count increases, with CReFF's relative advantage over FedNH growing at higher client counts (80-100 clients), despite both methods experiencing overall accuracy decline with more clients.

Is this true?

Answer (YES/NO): NO